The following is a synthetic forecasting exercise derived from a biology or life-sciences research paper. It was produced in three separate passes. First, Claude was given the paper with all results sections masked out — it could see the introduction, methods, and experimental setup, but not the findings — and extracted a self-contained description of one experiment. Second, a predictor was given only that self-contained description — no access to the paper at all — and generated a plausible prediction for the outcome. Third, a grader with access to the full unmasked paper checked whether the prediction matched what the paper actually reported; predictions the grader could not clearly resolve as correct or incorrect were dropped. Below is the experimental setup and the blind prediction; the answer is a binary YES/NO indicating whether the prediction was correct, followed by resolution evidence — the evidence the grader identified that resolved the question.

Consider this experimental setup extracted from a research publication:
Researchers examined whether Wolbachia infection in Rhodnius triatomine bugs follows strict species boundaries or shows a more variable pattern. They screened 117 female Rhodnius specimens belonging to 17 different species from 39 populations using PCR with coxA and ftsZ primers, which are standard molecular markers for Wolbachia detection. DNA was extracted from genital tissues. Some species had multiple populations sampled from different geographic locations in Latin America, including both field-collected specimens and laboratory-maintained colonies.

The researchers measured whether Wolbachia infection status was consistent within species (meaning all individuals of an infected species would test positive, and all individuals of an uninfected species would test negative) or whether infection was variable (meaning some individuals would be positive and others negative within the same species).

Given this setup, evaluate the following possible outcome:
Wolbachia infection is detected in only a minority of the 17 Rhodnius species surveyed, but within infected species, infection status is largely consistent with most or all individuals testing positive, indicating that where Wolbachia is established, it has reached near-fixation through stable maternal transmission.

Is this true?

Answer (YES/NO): NO